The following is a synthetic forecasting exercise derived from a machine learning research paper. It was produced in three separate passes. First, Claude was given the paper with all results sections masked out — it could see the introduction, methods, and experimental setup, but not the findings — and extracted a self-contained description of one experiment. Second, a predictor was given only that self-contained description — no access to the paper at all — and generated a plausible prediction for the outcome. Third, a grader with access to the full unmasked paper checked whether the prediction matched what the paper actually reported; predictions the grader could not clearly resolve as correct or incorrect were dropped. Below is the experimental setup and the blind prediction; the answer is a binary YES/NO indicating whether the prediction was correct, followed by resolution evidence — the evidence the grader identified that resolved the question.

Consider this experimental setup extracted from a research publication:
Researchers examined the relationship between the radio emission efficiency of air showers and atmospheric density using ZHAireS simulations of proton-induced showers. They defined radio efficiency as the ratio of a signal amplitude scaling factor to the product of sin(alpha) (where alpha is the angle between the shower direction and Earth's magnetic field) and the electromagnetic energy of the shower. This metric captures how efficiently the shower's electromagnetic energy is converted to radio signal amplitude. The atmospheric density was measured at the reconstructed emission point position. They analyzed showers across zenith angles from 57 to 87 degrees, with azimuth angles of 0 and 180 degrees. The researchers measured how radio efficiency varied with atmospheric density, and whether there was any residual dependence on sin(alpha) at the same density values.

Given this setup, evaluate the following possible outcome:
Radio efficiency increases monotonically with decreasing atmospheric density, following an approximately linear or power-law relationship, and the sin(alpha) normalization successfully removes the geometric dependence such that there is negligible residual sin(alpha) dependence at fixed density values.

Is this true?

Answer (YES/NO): NO